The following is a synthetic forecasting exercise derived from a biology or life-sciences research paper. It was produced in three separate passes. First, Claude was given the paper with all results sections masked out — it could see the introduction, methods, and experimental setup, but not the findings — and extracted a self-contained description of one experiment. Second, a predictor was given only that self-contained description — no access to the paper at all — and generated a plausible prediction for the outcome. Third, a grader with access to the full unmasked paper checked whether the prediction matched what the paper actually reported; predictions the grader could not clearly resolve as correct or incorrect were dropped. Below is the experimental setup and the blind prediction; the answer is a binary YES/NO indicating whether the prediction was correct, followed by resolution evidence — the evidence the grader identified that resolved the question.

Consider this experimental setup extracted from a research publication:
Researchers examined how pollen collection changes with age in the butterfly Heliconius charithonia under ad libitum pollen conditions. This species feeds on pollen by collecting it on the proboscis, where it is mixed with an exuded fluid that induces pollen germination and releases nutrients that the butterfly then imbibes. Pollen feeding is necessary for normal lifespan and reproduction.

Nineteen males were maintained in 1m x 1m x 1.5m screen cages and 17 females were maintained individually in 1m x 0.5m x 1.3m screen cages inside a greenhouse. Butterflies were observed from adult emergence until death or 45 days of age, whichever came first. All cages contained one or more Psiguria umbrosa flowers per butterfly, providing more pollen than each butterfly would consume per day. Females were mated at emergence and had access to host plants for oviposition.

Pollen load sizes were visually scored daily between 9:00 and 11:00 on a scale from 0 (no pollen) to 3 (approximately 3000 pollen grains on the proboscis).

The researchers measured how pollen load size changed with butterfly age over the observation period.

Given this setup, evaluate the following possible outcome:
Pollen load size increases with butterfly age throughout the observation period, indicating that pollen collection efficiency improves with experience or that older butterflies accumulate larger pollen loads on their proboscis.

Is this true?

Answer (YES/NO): NO